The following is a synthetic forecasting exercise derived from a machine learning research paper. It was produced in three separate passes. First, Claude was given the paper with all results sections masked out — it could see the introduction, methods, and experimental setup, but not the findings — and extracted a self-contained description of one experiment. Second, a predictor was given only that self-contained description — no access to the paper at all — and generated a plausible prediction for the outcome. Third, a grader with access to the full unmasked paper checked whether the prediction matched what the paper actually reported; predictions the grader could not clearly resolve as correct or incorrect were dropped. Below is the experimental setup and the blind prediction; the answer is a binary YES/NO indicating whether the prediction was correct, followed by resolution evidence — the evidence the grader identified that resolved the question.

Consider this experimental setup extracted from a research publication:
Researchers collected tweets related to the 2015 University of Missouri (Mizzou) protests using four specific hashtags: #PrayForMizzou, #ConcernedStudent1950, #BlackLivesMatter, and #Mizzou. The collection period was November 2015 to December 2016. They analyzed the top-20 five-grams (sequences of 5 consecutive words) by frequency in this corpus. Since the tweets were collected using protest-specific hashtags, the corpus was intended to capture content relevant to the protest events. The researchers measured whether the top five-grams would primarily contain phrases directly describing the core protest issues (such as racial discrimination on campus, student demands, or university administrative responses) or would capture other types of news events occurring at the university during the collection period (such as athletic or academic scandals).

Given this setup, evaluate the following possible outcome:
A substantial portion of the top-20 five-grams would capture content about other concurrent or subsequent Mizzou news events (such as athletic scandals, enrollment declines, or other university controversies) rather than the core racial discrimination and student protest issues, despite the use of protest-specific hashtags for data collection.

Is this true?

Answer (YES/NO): YES